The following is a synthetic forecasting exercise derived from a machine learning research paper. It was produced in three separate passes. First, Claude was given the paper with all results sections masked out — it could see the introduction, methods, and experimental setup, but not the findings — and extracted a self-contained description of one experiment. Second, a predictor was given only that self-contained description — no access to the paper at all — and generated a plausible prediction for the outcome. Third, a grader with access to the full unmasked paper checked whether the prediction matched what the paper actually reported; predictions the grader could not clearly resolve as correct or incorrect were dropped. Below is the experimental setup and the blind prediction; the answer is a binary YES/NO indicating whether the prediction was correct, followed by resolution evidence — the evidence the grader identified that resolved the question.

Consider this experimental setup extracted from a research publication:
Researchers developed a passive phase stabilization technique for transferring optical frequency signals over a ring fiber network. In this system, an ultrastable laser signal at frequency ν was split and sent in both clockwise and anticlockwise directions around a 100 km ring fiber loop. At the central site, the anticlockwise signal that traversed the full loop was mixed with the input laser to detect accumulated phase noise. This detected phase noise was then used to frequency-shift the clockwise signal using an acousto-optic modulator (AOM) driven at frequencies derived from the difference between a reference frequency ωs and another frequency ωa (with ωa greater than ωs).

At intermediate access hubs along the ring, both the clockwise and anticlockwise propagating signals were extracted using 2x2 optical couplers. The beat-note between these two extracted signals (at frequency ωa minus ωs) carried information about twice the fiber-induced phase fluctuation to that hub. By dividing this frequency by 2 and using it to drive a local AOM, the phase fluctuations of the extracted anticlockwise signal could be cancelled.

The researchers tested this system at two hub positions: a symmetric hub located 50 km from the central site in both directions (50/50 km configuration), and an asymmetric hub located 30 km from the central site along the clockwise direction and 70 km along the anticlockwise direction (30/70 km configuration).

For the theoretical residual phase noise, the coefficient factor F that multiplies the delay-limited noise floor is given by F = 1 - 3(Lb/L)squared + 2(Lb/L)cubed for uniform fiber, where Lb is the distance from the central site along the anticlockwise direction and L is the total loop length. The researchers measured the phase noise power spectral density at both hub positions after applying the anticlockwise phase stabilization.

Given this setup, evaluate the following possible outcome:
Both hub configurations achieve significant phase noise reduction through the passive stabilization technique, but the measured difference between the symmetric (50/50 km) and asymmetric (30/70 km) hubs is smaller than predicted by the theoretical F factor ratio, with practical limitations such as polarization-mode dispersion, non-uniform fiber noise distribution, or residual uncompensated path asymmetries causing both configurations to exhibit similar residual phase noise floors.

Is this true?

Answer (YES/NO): YES